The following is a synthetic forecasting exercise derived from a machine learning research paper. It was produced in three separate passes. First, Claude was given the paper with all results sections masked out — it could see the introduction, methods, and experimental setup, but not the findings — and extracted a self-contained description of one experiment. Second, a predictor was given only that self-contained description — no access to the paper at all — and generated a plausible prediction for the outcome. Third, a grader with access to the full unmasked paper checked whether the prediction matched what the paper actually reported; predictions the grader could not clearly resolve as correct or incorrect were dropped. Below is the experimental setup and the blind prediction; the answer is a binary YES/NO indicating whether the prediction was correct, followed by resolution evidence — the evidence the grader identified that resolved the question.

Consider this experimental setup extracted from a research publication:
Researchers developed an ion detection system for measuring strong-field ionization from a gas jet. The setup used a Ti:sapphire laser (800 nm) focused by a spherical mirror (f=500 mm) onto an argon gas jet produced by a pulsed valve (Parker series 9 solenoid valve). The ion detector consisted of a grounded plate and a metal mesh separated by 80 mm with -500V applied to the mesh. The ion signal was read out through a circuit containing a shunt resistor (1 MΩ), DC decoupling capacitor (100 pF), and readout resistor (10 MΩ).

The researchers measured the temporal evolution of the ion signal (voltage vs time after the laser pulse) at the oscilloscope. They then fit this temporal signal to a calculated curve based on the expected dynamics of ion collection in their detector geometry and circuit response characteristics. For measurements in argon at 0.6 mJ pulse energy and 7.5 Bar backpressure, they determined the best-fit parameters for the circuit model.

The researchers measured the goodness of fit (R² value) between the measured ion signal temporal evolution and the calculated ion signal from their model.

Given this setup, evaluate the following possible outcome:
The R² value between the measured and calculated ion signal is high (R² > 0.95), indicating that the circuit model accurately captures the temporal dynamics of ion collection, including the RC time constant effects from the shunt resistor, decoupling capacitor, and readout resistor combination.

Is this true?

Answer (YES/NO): YES